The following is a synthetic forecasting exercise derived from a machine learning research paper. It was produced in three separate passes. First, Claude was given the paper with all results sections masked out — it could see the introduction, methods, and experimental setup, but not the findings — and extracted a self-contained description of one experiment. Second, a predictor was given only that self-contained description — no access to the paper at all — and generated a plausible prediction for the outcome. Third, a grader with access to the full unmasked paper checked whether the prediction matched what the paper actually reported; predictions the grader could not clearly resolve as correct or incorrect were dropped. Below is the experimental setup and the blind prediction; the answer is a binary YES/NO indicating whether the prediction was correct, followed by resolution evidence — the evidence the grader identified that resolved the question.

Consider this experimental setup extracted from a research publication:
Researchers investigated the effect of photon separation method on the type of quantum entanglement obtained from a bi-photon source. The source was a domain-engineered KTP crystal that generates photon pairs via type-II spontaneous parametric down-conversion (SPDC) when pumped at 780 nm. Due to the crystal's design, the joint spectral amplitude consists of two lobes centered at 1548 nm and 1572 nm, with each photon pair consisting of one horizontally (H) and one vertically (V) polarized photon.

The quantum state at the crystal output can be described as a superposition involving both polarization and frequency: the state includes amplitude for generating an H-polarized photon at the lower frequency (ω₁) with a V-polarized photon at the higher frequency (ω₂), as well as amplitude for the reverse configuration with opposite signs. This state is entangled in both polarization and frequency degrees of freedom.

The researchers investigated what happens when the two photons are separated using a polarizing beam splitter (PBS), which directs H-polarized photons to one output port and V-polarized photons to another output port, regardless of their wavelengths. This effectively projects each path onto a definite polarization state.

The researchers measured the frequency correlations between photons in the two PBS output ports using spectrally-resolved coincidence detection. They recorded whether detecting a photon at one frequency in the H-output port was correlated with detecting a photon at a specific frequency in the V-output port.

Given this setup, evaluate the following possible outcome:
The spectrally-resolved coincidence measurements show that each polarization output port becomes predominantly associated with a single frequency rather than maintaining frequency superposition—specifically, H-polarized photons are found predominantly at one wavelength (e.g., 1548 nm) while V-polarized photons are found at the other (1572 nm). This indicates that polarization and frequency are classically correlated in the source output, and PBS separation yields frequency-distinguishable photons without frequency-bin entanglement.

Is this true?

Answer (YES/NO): NO